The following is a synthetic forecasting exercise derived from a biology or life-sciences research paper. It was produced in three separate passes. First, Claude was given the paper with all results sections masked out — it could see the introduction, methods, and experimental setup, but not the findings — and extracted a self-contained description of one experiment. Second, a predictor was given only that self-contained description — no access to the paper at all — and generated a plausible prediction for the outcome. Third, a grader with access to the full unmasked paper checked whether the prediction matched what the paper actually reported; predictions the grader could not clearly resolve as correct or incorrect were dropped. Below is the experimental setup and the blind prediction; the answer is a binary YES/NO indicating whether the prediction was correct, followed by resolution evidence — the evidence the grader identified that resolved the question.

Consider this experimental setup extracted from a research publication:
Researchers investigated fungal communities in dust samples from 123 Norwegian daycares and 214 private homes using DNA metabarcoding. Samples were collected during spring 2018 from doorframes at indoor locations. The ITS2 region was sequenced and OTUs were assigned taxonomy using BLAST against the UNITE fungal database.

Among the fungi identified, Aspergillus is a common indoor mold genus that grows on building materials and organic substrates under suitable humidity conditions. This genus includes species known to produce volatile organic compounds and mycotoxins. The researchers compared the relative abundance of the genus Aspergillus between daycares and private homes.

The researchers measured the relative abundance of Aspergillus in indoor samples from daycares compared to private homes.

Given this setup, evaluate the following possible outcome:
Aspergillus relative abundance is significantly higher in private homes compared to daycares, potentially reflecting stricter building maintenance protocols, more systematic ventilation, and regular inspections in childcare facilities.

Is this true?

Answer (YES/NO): YES